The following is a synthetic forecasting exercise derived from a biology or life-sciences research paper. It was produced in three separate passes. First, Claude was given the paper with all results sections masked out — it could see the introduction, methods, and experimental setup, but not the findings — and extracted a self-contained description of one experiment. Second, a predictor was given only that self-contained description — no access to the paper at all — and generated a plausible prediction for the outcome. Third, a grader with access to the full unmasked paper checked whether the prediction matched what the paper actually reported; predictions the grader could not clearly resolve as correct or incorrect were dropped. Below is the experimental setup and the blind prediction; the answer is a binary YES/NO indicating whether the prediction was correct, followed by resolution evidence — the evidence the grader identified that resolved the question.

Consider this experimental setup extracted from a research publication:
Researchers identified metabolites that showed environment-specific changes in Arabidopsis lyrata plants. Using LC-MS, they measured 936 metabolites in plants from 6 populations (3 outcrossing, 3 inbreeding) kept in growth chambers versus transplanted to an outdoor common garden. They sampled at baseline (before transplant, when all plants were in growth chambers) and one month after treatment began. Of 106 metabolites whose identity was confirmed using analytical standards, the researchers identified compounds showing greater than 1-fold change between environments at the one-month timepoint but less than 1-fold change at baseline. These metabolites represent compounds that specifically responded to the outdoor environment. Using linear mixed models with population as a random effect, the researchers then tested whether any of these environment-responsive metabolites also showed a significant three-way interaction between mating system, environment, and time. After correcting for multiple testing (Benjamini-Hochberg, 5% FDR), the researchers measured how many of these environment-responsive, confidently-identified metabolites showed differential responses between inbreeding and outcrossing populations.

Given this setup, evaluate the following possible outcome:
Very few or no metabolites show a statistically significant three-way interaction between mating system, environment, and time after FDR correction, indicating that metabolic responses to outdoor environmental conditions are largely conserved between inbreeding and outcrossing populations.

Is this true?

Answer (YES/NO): YES